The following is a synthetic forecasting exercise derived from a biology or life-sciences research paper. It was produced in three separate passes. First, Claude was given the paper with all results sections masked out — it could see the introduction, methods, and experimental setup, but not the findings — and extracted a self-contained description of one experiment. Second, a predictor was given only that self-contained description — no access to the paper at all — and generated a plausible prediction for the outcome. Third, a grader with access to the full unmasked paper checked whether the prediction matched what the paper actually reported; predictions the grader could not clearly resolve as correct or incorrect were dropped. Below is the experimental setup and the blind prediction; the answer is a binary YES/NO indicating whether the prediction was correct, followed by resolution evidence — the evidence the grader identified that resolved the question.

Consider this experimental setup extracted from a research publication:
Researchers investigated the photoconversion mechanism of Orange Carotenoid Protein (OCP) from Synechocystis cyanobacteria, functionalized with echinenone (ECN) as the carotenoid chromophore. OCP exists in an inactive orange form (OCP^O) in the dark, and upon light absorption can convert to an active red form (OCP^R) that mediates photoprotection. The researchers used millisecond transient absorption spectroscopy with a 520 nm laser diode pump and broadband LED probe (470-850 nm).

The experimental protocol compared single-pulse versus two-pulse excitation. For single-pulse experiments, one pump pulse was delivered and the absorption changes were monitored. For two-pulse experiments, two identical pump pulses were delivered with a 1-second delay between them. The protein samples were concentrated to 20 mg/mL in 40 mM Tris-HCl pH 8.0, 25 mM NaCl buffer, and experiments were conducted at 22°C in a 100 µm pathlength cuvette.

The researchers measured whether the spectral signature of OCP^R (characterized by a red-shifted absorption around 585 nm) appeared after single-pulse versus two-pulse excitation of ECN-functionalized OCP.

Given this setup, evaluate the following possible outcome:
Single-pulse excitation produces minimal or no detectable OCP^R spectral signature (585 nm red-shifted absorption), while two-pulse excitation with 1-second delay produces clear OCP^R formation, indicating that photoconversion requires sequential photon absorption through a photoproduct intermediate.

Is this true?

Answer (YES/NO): YES